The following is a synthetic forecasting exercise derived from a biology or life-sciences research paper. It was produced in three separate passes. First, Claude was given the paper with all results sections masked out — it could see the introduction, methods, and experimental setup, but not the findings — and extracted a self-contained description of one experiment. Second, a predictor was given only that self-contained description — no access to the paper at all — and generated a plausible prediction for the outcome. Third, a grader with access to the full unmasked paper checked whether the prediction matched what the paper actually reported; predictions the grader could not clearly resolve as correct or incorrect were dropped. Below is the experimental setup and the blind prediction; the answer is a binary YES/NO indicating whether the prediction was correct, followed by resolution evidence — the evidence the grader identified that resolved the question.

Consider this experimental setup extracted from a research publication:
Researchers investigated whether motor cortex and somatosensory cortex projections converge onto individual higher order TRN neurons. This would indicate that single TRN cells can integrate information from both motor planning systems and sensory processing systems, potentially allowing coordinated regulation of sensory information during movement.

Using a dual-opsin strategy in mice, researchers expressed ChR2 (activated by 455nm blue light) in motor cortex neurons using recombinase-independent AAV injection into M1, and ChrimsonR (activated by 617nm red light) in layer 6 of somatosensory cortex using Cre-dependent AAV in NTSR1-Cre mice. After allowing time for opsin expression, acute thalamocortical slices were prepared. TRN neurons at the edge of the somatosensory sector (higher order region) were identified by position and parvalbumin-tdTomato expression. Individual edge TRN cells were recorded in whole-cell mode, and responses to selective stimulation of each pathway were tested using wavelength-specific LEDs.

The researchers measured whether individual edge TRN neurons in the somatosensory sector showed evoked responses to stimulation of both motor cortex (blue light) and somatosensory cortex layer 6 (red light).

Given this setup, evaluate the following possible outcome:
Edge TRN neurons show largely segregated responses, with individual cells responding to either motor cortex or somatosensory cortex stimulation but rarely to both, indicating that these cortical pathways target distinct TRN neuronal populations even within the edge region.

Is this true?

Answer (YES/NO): NO